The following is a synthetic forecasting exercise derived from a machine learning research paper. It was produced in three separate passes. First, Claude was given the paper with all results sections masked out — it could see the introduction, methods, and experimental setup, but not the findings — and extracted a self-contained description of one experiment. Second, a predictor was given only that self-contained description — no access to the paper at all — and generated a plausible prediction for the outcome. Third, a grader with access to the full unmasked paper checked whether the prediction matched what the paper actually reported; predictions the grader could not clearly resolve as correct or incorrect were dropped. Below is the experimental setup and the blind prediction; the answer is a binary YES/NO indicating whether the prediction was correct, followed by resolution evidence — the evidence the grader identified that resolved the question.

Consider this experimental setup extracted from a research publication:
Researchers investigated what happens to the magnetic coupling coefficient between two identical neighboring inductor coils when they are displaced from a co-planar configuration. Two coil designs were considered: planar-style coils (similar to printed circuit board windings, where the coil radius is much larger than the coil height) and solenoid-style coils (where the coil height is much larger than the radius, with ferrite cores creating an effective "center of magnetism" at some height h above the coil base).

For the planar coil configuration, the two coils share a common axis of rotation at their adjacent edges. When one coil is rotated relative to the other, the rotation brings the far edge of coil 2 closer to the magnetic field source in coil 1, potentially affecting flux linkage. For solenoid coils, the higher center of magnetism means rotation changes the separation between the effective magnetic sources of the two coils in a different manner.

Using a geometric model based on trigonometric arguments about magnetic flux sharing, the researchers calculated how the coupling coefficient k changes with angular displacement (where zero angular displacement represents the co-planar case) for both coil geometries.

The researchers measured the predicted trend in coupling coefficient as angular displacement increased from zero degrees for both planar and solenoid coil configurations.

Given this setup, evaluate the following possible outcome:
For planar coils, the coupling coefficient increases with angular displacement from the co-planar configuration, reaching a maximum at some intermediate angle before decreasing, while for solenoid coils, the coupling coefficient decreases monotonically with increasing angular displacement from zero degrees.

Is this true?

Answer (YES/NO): NO